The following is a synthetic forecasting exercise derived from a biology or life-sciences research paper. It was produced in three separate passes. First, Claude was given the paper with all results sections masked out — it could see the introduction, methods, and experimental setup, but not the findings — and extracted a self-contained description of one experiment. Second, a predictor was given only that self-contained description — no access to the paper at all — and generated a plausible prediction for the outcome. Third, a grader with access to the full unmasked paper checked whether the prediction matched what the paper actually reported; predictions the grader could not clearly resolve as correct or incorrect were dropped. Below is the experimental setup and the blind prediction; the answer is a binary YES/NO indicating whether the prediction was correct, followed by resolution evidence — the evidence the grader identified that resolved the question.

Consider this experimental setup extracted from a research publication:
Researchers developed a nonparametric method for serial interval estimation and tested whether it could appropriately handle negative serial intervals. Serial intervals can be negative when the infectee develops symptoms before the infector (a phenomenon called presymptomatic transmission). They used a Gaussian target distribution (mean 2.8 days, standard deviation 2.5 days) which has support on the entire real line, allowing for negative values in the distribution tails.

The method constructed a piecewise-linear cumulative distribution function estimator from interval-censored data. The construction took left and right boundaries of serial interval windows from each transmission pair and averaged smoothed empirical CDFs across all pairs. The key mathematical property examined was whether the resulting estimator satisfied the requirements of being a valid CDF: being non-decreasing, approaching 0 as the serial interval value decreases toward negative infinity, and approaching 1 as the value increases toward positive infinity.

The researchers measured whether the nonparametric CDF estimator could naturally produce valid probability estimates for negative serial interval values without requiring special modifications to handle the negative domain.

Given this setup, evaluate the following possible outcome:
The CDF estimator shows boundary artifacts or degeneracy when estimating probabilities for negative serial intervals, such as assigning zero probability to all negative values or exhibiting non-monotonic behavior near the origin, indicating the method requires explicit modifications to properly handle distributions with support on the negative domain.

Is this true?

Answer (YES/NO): NO